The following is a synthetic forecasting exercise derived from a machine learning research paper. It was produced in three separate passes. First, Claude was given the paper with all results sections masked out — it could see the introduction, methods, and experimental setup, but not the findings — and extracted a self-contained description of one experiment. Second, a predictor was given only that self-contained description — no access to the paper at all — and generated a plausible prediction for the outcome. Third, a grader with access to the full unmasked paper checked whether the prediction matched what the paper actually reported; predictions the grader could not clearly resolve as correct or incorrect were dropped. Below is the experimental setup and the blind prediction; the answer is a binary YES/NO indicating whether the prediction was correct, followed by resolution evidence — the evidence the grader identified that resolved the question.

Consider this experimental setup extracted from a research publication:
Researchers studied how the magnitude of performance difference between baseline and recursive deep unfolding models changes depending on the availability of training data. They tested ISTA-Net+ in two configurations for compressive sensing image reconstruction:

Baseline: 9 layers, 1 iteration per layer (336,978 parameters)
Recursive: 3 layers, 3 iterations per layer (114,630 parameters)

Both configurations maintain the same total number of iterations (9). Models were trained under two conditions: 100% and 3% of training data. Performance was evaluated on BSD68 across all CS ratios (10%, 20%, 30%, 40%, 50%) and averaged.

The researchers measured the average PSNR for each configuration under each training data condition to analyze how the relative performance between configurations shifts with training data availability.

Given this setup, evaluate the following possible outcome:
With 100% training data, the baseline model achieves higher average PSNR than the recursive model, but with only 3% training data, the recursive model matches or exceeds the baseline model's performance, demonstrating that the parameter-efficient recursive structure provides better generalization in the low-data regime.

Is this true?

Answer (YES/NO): NO